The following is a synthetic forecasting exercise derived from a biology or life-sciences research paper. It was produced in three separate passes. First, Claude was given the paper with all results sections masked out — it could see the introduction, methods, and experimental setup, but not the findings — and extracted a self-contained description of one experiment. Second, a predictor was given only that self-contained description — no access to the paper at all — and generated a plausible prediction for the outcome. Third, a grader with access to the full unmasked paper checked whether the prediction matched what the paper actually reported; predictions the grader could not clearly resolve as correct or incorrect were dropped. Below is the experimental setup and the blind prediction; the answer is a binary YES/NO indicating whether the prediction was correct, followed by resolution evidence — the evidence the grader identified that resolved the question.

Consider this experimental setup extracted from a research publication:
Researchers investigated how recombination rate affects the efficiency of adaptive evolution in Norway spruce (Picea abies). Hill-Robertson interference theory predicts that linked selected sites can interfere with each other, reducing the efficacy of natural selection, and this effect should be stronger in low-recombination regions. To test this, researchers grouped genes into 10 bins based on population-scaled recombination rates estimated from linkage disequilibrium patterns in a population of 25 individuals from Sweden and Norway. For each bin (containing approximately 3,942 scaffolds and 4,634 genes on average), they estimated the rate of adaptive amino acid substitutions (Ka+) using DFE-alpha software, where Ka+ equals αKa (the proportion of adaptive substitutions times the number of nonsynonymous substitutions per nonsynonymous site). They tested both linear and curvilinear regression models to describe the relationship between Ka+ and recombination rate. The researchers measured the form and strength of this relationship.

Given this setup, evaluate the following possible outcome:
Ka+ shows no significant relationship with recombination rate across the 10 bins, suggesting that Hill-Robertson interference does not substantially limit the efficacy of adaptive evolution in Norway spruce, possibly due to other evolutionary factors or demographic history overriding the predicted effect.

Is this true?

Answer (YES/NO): NO